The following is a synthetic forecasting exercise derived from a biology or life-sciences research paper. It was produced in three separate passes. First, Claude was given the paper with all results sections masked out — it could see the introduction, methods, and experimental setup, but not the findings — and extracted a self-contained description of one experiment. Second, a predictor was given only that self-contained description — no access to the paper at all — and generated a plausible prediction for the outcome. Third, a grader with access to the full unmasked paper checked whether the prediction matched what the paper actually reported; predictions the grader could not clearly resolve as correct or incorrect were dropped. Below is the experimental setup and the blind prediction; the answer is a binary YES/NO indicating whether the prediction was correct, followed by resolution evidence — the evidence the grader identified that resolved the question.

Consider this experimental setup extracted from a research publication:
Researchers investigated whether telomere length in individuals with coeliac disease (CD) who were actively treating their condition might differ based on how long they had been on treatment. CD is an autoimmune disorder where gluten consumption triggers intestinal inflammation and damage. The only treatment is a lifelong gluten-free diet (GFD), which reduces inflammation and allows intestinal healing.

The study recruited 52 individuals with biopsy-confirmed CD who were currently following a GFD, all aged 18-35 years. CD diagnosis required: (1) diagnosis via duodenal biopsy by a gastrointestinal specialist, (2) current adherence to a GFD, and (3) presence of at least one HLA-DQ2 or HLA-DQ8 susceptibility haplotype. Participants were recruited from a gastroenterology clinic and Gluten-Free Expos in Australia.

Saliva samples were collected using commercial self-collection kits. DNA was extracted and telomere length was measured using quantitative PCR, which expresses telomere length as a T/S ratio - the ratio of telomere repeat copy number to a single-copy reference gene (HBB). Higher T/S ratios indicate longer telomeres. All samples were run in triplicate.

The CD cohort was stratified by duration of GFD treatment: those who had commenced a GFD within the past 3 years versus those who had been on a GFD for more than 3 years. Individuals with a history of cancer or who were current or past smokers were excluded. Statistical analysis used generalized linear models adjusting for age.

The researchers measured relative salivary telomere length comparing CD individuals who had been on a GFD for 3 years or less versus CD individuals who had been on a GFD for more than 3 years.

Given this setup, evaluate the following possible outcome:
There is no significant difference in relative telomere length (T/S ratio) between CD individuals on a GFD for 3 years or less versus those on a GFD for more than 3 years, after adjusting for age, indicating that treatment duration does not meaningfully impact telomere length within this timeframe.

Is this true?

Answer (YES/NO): NO